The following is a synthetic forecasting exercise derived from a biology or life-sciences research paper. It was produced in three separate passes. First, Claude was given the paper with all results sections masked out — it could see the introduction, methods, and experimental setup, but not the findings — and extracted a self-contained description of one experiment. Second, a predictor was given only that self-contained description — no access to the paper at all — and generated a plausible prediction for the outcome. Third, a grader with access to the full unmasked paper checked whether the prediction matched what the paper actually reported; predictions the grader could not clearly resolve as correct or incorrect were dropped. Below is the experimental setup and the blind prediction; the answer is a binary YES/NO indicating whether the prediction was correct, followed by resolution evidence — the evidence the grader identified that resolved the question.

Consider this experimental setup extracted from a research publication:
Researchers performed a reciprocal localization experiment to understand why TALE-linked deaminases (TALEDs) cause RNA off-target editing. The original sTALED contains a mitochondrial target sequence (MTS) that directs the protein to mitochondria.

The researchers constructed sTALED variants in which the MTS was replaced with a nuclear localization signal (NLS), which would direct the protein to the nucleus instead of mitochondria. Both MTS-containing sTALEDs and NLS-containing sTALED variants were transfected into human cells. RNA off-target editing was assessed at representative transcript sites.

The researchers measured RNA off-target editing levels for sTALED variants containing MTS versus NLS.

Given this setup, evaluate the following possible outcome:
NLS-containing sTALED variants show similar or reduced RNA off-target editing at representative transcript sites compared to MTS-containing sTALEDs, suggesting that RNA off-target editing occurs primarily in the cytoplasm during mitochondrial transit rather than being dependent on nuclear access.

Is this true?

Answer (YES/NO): YES